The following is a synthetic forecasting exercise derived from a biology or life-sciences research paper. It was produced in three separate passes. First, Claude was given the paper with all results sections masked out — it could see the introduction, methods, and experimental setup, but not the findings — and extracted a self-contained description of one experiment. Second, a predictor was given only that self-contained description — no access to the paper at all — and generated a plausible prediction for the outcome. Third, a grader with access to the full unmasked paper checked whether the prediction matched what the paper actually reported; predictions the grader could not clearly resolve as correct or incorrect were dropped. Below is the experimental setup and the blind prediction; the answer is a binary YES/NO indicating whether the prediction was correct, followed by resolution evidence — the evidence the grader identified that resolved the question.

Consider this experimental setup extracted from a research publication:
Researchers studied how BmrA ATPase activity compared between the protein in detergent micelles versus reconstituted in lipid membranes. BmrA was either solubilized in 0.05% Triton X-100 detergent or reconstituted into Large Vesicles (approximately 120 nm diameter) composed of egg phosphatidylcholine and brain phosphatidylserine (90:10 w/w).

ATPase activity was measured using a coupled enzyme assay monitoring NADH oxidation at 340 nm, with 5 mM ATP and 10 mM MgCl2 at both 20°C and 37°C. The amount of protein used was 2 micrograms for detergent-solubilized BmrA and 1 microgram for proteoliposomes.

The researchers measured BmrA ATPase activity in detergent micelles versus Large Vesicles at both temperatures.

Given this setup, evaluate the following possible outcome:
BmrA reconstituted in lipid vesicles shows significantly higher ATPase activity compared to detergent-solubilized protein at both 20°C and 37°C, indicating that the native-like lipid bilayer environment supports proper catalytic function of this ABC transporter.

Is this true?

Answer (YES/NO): YES